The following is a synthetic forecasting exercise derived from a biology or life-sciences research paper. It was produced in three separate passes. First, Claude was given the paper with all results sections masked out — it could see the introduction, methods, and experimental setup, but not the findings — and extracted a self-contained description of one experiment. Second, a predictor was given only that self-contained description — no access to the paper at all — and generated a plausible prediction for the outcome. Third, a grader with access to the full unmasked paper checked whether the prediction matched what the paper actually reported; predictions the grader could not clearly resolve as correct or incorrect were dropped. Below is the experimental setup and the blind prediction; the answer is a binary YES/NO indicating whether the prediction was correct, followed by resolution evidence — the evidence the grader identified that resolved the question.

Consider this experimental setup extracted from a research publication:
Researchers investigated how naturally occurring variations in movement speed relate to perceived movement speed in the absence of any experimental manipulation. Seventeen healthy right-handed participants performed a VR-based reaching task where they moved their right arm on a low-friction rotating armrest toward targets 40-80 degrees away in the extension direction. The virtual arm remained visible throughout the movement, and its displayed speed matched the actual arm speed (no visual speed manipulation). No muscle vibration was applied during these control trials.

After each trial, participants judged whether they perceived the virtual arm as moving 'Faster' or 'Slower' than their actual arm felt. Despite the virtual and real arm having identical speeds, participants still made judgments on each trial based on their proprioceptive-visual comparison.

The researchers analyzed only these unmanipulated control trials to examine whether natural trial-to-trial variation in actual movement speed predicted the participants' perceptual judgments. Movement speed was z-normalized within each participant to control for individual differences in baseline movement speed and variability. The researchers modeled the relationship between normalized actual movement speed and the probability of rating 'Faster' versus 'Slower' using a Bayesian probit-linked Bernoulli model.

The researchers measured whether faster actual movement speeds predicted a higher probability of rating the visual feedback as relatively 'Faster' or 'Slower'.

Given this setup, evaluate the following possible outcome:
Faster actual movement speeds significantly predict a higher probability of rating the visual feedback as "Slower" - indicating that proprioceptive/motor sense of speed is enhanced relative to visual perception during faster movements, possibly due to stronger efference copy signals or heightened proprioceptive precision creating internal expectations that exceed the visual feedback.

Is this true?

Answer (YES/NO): NO